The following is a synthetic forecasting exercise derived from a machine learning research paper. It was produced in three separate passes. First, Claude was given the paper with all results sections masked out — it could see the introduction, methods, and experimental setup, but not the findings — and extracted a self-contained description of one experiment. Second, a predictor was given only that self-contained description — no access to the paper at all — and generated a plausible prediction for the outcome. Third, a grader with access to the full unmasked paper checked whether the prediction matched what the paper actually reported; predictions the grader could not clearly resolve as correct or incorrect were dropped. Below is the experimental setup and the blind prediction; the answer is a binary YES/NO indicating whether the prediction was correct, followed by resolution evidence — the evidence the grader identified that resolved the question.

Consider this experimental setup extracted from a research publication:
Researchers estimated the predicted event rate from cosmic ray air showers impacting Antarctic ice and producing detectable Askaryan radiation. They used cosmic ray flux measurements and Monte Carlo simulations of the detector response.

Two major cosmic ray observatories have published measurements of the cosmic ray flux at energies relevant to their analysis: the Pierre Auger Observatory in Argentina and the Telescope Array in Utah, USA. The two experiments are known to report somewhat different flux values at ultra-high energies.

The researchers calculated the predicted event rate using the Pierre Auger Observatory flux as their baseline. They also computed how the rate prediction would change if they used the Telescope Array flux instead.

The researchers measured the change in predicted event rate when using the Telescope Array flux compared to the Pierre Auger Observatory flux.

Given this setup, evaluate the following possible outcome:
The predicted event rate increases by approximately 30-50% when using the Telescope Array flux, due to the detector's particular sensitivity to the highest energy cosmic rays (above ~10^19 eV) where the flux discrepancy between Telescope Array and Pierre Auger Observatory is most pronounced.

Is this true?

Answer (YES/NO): NO